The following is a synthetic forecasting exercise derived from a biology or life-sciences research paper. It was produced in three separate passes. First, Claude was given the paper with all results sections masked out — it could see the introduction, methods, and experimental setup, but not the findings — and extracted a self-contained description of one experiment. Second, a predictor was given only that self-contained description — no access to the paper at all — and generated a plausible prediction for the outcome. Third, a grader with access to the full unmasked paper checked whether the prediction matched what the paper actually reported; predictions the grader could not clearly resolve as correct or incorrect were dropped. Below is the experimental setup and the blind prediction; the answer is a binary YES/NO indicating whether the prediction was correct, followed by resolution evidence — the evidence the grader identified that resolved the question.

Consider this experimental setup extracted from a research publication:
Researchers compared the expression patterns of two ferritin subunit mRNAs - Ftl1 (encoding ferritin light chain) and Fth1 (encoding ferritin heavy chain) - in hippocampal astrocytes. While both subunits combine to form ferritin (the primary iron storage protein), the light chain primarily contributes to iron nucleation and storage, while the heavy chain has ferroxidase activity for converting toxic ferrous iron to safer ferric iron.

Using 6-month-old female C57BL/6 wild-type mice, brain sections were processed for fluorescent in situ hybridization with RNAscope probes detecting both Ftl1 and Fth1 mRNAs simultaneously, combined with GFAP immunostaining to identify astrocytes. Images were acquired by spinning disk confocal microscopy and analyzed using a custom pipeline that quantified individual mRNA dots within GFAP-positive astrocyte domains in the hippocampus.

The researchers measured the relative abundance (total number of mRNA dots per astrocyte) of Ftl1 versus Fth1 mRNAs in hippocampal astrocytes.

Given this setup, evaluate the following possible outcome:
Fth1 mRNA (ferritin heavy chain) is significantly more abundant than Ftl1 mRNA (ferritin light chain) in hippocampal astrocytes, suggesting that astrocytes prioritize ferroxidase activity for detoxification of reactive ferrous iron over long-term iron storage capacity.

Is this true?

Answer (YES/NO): YES